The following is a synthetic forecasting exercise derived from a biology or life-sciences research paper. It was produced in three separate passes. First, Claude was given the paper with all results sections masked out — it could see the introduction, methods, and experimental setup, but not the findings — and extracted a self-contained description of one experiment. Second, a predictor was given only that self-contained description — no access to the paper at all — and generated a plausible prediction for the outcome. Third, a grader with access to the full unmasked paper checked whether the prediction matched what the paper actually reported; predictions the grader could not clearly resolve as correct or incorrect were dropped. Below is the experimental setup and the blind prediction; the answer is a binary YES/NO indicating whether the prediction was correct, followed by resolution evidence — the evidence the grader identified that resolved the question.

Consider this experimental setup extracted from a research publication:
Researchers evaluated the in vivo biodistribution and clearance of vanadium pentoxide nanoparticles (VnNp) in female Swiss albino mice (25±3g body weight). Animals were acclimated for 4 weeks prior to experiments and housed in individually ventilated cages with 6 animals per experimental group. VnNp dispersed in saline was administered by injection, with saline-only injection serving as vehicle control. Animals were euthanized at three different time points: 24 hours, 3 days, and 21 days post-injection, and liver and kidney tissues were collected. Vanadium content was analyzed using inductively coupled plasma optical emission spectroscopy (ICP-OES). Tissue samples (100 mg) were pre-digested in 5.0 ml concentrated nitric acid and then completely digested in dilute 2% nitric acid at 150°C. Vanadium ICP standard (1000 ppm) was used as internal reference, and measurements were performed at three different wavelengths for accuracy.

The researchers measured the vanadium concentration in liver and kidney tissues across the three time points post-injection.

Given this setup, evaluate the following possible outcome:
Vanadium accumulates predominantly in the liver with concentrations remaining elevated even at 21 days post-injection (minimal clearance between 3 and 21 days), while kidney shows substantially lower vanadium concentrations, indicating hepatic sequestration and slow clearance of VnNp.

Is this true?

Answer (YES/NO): NO